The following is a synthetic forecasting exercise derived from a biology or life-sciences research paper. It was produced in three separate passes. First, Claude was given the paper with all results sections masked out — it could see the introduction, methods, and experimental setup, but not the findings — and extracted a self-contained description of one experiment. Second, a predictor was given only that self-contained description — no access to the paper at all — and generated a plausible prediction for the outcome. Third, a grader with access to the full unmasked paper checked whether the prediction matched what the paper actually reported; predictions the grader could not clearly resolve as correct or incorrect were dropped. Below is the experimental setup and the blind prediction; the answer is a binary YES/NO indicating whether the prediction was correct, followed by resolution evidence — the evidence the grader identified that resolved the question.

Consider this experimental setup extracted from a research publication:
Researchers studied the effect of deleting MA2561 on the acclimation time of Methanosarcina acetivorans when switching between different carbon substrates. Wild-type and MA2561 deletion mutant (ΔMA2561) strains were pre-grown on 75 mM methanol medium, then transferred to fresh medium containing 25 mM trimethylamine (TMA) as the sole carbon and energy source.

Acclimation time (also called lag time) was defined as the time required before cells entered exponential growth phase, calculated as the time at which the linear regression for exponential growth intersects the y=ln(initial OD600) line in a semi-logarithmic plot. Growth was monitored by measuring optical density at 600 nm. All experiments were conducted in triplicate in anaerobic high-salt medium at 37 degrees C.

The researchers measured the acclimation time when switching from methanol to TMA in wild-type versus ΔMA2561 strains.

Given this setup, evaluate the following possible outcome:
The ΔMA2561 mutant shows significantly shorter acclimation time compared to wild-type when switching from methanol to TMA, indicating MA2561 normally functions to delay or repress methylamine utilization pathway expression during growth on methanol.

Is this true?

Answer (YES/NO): YES